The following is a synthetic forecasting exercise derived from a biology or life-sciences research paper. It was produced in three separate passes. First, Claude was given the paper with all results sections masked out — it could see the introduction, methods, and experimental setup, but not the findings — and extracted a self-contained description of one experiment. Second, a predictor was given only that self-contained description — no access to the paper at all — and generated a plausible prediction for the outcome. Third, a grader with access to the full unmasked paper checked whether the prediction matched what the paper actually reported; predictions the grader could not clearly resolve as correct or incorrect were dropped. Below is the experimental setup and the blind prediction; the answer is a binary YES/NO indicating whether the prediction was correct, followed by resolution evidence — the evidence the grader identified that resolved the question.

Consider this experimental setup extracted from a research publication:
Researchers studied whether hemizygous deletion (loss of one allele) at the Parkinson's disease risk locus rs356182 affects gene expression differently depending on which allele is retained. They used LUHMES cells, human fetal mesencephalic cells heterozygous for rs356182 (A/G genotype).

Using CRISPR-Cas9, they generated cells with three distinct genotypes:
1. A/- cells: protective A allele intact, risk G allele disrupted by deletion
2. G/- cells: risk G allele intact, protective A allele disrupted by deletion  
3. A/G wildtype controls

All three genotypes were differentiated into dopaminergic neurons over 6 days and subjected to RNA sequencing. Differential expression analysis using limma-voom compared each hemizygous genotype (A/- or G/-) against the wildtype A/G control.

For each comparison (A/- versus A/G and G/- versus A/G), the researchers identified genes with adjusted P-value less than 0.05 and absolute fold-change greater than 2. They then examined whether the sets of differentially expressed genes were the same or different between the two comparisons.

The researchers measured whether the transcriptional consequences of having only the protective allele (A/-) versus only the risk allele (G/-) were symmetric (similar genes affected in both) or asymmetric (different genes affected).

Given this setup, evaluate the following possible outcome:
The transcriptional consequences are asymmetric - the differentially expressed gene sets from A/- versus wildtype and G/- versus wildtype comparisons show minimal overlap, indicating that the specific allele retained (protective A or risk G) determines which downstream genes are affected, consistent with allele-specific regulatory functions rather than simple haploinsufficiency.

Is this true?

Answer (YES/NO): YES